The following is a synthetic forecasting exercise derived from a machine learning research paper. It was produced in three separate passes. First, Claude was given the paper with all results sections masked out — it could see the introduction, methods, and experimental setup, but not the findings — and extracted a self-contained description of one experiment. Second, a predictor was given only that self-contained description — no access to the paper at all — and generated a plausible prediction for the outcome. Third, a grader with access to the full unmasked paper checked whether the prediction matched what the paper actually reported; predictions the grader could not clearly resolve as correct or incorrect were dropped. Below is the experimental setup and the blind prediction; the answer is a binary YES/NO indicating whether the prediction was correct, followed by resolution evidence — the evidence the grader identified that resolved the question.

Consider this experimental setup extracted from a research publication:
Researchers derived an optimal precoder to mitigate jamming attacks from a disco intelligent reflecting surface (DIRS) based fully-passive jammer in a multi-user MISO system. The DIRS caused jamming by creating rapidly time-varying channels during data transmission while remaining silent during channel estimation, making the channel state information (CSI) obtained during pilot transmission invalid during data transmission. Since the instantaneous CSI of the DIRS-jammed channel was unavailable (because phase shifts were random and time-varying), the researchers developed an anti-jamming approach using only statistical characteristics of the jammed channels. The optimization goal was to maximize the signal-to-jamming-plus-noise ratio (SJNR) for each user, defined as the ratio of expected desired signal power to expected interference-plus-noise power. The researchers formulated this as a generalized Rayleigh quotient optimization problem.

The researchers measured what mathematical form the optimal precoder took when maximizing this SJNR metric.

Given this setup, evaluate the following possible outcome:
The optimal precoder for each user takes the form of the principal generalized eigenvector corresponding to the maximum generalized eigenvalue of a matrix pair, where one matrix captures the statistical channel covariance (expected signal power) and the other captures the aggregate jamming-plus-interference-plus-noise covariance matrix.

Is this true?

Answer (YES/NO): YES